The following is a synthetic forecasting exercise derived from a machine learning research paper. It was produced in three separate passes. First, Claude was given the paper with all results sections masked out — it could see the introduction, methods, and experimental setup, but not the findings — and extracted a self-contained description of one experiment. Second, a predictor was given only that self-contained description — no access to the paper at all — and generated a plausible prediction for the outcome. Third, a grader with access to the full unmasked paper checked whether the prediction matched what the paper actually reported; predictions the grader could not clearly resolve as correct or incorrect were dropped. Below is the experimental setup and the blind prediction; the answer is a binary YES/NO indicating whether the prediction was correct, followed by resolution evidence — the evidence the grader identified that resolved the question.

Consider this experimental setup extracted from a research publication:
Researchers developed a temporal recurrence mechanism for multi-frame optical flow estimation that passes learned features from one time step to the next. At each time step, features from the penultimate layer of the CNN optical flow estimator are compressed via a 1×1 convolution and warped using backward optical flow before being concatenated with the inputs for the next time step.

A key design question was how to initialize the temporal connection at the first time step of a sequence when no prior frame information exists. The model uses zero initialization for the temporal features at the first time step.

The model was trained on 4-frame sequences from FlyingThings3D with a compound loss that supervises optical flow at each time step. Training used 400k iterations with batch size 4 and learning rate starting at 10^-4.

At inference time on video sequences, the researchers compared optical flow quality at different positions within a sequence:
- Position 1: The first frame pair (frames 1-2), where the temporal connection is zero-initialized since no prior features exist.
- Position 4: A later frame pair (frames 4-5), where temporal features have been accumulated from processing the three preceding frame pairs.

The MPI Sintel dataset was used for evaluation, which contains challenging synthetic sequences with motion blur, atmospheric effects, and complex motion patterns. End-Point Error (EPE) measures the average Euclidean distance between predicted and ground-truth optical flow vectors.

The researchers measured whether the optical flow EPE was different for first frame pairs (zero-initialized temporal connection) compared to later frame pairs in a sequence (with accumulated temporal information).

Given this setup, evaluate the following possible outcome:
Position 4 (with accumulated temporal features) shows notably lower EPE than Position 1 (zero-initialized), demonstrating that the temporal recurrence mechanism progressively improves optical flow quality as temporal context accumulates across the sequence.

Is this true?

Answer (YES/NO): YES